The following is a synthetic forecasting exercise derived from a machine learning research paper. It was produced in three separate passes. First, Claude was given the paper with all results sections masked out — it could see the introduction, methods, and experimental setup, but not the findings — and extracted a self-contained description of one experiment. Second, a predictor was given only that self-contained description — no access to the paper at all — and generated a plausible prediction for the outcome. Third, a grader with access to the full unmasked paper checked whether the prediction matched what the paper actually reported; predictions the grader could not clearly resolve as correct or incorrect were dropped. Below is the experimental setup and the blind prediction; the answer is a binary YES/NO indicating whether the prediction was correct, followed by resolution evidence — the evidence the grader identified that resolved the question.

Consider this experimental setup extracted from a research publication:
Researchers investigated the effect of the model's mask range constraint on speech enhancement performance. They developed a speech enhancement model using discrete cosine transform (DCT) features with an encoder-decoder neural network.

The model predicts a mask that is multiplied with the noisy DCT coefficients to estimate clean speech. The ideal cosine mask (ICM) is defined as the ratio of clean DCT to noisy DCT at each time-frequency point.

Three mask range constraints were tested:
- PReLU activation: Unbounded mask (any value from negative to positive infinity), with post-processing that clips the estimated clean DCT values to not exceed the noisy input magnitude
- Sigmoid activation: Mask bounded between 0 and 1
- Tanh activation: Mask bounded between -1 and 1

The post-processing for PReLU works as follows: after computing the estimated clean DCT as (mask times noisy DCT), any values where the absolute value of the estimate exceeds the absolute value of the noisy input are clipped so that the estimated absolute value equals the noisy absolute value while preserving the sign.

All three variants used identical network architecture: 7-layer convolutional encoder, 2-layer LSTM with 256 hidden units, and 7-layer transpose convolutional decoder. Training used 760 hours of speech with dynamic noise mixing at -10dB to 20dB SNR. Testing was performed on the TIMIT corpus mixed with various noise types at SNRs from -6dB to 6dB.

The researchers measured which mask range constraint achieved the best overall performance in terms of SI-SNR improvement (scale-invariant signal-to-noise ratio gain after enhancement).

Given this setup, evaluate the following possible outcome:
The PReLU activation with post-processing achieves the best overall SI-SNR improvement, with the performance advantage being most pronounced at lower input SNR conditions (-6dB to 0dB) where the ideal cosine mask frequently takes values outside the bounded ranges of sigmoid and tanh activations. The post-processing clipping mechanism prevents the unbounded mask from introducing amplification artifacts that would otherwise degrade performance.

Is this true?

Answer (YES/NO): NO